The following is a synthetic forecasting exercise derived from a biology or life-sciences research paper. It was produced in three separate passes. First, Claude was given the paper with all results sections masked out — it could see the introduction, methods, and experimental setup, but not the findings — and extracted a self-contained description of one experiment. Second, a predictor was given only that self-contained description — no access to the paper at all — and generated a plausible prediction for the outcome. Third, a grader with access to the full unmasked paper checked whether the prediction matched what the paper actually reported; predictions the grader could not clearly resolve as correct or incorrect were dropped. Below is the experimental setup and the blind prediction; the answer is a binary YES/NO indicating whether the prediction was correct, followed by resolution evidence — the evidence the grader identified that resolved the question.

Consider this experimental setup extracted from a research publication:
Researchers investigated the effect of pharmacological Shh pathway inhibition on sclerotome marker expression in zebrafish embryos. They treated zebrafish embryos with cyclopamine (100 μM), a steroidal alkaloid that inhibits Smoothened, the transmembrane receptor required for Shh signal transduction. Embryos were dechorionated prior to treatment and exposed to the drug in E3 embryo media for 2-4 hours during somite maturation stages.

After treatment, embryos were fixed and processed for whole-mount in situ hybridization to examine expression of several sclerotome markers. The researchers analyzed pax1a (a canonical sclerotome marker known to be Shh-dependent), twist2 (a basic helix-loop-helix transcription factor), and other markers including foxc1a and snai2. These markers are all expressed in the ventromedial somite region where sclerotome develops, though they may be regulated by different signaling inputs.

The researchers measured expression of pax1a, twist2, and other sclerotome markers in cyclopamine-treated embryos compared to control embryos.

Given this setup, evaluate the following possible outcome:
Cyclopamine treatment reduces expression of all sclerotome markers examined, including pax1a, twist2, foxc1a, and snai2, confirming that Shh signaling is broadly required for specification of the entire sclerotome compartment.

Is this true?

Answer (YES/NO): NO